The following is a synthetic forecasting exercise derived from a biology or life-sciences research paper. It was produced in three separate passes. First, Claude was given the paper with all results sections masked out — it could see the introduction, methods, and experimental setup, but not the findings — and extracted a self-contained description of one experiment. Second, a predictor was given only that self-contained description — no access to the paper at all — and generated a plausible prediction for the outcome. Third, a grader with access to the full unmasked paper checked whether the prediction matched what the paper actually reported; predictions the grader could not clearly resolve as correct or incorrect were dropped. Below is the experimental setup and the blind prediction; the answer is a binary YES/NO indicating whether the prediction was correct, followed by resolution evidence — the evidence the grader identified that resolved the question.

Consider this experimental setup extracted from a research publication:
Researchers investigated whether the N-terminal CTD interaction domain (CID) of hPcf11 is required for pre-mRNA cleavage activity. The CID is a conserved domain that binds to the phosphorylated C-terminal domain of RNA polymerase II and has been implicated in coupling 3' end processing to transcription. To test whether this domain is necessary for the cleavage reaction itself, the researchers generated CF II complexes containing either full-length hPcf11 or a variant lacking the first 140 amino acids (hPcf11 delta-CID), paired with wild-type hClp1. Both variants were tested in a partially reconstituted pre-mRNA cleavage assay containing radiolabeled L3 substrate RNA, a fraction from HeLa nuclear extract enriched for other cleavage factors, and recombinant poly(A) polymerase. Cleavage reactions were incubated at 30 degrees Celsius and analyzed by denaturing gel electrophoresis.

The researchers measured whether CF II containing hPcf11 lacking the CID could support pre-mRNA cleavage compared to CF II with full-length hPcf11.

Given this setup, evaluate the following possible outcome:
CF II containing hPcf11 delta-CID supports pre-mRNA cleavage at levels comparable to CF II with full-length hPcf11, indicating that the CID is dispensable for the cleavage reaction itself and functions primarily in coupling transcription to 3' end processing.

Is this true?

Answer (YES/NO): YES